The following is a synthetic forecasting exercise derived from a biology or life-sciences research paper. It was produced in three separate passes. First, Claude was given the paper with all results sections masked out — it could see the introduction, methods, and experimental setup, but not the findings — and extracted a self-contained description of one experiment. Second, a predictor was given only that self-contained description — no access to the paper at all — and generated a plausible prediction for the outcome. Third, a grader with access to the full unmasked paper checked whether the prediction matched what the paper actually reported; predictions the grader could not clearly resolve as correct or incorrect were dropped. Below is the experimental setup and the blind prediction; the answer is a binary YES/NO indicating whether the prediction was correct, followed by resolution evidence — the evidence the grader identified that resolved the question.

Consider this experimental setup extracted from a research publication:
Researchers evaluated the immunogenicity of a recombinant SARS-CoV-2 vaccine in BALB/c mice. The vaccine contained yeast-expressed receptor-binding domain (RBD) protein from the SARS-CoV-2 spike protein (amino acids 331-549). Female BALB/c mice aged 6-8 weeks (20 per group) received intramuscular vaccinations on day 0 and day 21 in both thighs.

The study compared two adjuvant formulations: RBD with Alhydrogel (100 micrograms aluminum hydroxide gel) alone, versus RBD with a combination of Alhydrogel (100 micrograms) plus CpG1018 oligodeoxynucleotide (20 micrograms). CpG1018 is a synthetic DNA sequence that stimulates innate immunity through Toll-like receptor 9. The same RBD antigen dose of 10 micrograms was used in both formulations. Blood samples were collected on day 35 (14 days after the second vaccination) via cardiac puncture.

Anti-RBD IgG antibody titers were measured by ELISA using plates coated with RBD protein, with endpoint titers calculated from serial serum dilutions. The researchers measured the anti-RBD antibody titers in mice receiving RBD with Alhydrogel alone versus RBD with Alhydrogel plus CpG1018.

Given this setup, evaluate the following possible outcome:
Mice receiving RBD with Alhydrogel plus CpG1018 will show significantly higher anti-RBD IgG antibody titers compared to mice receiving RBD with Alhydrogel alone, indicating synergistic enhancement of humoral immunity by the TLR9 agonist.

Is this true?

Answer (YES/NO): YES